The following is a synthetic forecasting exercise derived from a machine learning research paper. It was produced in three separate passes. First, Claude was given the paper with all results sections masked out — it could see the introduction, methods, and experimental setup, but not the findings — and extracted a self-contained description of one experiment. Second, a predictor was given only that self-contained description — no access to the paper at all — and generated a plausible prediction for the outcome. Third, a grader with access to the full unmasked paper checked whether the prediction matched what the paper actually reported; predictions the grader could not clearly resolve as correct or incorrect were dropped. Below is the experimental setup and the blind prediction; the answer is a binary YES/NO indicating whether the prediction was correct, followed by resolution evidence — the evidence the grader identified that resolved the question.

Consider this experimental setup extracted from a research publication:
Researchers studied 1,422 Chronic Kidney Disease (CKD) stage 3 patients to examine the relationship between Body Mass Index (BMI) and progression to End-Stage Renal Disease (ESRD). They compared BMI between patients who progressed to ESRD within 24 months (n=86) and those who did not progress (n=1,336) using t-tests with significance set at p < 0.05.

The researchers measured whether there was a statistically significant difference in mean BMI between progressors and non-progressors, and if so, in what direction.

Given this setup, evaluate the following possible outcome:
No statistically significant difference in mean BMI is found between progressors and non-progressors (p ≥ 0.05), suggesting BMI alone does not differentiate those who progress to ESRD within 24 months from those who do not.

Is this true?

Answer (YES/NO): NO